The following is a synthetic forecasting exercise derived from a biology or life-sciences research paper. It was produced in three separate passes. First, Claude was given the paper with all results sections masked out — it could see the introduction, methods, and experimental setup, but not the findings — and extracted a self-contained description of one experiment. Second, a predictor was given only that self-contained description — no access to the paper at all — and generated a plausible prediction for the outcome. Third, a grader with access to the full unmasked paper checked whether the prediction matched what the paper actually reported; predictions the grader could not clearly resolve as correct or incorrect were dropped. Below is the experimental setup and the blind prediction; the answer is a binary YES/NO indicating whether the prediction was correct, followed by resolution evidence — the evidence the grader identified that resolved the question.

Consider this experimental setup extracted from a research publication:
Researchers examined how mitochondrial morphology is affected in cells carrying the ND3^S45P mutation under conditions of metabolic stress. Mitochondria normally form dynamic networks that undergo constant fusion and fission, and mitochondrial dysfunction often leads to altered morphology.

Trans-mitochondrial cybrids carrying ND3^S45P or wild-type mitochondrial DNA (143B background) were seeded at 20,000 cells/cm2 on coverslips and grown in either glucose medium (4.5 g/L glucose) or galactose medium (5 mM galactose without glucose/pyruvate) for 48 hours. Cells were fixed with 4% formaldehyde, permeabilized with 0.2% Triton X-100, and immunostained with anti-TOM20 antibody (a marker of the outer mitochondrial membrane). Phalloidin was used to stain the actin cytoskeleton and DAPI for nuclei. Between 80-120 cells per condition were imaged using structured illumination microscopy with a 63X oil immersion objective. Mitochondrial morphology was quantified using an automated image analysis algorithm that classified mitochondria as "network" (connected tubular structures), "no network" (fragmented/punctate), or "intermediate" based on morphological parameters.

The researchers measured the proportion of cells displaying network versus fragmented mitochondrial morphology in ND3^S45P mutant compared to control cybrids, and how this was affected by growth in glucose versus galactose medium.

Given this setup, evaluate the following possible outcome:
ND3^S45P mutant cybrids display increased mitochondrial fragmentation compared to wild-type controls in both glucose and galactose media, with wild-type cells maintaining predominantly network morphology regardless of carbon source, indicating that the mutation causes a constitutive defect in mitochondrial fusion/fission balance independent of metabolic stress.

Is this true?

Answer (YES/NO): NO